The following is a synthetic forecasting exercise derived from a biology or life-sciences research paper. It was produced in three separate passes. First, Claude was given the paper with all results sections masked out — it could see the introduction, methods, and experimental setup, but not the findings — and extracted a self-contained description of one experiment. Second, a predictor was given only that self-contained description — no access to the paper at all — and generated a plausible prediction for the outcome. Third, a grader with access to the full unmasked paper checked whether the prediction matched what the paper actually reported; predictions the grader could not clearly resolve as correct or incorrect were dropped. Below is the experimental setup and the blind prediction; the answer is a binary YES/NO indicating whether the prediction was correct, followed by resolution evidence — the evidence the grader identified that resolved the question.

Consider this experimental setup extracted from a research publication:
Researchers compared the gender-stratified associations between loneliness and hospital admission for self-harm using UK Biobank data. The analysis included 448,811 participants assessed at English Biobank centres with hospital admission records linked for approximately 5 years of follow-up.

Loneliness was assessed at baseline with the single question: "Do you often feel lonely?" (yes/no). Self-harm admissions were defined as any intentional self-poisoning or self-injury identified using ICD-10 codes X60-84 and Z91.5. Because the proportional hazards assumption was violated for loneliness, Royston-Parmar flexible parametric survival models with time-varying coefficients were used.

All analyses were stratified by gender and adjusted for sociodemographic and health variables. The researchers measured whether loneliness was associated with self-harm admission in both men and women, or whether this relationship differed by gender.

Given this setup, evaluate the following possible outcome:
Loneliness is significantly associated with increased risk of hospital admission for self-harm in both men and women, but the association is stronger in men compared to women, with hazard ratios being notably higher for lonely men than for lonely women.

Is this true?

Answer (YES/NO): NO